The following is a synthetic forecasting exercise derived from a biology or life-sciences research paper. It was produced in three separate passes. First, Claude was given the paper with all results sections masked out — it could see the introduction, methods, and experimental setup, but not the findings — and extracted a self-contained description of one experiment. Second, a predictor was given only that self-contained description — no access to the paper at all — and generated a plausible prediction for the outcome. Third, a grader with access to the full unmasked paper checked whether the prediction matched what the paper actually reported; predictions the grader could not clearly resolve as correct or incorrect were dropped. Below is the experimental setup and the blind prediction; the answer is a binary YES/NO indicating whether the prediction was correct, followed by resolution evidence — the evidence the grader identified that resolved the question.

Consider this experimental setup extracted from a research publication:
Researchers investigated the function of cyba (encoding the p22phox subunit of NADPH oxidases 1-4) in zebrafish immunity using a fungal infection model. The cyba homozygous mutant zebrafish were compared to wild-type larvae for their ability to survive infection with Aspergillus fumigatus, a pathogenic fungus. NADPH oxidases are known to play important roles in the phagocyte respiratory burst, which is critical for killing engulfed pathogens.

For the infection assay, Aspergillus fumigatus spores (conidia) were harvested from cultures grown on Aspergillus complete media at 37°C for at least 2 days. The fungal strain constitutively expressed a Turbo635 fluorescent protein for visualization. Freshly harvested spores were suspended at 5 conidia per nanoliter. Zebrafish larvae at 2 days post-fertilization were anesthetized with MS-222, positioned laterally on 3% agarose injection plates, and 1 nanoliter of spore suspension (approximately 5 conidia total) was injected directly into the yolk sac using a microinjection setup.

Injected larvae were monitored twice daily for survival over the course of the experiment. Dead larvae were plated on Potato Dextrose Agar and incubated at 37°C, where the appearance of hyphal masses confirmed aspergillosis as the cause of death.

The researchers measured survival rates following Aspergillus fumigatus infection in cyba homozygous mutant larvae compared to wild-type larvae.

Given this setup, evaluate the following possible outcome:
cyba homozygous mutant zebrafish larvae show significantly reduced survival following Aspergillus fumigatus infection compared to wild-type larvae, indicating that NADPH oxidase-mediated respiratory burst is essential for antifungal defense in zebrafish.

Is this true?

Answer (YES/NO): YES